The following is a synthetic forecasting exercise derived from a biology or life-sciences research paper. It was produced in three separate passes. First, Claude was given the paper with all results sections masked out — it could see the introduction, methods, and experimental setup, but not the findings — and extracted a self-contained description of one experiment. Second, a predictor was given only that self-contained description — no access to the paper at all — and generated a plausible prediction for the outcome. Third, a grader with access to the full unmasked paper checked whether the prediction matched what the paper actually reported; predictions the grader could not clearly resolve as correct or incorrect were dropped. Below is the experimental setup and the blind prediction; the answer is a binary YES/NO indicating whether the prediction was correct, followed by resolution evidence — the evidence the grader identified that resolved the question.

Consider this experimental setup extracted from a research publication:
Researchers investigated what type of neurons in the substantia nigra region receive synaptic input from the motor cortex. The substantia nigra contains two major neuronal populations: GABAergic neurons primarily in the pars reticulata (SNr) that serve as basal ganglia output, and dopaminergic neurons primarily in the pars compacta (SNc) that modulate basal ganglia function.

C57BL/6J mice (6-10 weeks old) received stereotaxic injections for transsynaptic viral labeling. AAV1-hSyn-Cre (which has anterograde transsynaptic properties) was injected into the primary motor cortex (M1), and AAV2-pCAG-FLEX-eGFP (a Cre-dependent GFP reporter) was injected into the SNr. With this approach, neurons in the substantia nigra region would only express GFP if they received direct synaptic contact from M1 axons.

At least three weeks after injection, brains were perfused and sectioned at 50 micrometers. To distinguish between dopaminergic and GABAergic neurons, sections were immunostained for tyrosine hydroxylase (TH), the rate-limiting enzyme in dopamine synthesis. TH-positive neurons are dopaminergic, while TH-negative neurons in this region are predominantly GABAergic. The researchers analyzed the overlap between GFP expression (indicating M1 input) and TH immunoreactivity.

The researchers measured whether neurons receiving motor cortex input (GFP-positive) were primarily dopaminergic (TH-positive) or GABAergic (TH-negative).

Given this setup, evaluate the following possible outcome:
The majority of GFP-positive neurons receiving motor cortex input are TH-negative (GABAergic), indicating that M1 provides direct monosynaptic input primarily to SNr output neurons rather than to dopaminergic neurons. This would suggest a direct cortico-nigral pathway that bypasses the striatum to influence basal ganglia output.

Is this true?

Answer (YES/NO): YES